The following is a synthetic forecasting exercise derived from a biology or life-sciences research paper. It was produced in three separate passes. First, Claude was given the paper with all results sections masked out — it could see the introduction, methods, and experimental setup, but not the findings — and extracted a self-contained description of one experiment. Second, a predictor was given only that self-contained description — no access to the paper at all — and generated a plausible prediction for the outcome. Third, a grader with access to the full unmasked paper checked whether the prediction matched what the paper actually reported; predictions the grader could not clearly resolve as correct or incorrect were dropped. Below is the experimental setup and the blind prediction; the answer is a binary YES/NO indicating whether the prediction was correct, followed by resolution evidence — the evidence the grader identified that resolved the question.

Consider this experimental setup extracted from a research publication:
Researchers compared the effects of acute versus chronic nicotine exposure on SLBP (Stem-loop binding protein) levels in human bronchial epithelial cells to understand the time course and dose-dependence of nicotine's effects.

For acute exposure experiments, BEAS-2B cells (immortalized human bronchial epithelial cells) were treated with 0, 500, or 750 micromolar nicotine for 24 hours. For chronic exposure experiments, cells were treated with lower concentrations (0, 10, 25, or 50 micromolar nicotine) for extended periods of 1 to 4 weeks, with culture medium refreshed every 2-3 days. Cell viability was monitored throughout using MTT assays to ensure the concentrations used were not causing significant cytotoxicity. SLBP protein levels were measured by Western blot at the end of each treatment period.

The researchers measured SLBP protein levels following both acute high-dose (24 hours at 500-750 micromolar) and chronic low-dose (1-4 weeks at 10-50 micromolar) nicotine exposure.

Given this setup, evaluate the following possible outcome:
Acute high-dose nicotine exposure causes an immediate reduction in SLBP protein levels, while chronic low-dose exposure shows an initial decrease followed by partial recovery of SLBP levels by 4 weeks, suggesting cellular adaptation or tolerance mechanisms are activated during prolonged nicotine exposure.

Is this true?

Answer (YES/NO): NO